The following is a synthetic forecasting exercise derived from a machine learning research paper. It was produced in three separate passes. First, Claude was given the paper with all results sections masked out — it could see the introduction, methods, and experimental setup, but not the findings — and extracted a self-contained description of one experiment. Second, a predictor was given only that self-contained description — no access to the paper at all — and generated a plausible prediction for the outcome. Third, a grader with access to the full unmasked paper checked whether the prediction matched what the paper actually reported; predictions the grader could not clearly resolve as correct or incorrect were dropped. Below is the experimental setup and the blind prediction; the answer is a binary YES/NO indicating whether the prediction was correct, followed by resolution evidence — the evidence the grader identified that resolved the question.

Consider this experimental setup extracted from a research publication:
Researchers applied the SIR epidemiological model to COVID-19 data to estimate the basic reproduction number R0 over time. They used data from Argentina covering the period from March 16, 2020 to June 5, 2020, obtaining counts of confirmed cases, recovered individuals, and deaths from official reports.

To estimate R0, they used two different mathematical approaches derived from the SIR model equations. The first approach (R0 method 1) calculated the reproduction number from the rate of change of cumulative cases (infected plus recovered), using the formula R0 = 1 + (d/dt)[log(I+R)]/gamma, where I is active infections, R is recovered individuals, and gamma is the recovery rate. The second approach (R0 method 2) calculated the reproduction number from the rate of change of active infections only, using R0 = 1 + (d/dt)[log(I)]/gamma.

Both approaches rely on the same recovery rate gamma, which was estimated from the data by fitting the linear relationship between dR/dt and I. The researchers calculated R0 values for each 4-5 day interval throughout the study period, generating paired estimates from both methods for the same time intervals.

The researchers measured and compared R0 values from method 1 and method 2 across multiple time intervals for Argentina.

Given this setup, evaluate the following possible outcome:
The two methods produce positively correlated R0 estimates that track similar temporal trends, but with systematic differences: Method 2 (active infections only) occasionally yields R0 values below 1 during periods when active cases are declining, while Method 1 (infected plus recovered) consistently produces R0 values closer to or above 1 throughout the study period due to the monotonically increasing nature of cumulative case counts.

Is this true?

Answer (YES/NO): NO